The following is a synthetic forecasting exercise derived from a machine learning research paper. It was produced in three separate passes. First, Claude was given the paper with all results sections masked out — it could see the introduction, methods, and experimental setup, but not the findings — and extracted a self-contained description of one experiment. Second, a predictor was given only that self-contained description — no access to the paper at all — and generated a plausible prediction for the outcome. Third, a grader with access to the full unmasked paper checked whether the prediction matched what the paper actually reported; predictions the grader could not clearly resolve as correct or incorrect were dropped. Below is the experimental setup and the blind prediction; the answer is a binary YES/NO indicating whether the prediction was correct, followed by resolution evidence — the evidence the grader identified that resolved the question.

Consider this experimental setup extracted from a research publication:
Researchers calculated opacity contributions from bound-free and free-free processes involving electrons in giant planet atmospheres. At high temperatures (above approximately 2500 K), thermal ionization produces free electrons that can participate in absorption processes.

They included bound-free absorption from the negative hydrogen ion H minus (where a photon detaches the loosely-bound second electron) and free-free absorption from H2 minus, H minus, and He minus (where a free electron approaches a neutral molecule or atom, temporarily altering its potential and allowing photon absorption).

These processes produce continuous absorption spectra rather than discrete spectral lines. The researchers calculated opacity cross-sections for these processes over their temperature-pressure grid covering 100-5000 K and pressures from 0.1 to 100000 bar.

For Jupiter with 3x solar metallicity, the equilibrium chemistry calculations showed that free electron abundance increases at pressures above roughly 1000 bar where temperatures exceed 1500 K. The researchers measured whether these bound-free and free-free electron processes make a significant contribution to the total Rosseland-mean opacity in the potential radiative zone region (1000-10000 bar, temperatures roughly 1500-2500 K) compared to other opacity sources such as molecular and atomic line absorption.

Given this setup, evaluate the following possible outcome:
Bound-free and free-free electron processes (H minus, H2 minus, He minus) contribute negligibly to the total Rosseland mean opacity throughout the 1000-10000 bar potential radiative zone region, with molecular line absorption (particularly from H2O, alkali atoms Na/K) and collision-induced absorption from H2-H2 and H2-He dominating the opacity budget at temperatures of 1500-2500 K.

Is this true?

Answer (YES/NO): YES